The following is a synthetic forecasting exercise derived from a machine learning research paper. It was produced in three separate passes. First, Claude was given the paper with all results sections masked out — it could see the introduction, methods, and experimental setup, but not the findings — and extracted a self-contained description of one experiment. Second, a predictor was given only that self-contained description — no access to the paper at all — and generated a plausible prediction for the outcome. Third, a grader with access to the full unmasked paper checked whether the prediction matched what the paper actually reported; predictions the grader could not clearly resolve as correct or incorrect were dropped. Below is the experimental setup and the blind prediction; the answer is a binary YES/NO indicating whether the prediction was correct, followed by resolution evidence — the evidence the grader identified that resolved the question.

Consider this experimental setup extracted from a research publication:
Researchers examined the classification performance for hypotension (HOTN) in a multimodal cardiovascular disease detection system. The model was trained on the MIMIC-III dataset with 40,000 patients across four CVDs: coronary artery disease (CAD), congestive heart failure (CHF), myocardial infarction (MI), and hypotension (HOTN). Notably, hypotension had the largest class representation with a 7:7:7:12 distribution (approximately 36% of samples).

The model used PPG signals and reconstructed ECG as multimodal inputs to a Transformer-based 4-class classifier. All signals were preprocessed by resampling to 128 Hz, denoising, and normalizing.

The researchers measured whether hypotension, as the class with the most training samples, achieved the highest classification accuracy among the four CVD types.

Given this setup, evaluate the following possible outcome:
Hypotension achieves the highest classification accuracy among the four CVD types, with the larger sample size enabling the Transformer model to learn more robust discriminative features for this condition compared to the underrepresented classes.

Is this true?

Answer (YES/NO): NO